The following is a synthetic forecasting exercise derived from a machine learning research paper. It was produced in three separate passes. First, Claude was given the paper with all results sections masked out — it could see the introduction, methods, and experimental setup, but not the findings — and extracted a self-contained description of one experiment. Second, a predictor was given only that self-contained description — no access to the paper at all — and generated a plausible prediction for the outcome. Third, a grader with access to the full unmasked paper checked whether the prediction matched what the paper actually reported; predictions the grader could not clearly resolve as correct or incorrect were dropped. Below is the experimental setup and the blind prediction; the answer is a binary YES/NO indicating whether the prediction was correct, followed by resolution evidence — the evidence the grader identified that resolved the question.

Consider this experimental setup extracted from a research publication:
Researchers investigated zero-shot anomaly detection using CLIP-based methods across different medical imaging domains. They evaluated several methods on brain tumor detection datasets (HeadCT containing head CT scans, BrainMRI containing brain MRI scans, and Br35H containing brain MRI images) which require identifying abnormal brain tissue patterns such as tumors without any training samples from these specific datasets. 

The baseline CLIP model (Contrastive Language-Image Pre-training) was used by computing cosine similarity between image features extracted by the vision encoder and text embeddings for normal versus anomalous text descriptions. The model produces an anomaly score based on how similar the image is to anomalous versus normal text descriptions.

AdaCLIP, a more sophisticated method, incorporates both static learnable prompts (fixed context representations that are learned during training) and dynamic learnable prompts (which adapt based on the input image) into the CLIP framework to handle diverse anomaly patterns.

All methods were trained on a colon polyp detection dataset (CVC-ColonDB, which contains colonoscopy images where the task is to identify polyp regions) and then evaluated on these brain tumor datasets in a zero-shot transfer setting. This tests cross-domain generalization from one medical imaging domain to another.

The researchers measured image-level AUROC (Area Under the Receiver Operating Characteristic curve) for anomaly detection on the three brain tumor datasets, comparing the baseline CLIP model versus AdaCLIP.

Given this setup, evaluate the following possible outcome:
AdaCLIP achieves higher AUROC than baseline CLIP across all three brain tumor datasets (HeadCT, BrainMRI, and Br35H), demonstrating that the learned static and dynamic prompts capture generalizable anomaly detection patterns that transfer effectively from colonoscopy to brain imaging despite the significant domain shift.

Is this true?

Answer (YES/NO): NO